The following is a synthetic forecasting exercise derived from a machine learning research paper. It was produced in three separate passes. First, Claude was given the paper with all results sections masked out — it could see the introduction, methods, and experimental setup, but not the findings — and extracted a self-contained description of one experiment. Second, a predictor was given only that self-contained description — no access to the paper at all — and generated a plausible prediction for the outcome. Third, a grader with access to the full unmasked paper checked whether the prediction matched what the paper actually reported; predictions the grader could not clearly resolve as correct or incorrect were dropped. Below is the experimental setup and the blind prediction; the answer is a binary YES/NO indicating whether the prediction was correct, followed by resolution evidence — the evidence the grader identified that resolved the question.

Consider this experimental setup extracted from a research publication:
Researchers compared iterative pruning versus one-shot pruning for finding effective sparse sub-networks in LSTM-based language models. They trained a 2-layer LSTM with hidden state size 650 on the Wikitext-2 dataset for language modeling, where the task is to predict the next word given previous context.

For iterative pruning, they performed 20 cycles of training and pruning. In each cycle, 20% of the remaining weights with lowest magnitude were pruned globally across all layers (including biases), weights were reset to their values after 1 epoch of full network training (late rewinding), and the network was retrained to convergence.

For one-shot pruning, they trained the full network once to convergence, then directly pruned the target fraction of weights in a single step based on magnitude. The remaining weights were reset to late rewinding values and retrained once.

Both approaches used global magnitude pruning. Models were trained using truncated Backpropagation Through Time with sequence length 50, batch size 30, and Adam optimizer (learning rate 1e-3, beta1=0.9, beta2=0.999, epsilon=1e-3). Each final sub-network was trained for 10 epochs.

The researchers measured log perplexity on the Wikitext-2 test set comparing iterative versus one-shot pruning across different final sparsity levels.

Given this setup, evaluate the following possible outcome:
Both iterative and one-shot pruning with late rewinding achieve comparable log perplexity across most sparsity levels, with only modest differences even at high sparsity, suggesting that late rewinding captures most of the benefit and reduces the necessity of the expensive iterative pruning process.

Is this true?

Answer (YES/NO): NO